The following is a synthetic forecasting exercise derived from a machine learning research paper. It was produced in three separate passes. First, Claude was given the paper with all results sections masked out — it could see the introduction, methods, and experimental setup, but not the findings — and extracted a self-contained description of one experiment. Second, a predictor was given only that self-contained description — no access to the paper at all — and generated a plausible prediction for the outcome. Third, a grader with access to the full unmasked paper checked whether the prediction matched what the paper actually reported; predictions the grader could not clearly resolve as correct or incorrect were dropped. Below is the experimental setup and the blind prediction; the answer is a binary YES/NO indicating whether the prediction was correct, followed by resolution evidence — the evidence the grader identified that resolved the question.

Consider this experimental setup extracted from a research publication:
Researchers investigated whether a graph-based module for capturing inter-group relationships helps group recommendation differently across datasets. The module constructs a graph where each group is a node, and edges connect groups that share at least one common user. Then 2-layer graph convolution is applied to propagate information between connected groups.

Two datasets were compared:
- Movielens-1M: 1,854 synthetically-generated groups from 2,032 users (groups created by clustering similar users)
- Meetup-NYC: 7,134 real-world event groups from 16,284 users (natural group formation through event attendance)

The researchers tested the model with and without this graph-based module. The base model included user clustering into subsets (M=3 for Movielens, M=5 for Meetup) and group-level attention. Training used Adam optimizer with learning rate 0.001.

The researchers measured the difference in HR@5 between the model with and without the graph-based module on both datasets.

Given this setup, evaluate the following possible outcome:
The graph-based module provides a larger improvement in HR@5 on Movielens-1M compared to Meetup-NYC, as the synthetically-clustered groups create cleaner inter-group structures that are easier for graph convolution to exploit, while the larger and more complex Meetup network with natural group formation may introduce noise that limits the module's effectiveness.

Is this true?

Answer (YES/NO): NO